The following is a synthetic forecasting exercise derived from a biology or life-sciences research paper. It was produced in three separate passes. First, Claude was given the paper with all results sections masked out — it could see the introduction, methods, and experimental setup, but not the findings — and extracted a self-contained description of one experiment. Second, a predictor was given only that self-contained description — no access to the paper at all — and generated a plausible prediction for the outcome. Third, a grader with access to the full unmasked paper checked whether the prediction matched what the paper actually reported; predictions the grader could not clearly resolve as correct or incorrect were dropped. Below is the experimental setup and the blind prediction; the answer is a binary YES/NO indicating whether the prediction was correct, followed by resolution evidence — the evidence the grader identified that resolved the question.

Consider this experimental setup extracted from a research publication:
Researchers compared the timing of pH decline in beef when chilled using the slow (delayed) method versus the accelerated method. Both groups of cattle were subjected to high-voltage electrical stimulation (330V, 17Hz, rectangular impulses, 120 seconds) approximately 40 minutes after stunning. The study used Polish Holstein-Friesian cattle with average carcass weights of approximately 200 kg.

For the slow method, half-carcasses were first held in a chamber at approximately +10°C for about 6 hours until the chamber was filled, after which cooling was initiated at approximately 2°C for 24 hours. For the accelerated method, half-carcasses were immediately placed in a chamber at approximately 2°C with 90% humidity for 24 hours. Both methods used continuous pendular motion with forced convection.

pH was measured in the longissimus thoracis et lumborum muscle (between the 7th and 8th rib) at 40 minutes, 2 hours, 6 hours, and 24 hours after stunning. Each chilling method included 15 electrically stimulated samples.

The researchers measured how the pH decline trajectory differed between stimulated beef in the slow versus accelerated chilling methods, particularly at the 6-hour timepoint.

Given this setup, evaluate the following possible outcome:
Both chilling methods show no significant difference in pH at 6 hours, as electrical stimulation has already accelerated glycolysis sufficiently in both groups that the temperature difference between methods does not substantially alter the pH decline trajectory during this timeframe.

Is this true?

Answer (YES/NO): YES